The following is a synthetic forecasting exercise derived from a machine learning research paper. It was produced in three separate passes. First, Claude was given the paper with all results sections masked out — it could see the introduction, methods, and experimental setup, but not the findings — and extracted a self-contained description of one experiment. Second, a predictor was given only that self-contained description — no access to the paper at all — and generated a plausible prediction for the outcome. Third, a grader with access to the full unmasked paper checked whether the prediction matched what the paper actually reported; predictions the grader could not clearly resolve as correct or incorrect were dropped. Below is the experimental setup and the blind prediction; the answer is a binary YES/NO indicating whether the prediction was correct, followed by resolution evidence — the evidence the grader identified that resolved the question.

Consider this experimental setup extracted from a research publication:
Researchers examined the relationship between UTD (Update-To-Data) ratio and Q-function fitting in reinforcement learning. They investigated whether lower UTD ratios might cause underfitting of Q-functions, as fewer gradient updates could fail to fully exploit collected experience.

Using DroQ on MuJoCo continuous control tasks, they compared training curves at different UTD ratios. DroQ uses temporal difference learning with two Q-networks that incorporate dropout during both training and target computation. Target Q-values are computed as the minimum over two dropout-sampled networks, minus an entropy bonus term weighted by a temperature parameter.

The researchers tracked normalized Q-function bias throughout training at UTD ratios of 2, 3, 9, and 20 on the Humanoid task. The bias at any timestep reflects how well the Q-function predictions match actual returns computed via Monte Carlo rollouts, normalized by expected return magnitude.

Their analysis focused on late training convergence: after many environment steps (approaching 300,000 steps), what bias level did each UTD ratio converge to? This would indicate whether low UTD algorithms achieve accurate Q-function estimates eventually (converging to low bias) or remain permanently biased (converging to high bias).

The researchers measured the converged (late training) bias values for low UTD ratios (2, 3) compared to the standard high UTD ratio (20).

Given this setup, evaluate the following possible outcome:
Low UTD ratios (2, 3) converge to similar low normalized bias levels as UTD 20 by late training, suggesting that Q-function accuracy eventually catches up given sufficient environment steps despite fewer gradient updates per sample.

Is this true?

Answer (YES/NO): NO